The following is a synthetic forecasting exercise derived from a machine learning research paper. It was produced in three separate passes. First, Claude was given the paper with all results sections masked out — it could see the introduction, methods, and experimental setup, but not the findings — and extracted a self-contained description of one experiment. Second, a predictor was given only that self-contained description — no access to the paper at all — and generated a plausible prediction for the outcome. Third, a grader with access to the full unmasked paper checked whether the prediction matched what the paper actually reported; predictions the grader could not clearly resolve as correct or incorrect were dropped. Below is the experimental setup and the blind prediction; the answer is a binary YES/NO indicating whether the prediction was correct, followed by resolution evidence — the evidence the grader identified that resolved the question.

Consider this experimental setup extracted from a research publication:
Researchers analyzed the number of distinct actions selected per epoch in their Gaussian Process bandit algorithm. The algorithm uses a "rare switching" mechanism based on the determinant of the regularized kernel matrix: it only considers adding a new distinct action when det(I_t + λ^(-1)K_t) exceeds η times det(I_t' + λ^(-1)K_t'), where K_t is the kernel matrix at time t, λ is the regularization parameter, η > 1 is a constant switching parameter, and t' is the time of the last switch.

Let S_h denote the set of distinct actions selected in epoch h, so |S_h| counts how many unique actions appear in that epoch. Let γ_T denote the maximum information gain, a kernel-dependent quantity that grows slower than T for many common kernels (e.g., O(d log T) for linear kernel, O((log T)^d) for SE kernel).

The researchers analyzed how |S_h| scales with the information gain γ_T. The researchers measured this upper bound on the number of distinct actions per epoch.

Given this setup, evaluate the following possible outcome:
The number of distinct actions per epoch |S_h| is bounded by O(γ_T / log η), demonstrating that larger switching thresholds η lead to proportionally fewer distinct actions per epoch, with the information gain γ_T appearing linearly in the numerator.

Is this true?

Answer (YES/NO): YES